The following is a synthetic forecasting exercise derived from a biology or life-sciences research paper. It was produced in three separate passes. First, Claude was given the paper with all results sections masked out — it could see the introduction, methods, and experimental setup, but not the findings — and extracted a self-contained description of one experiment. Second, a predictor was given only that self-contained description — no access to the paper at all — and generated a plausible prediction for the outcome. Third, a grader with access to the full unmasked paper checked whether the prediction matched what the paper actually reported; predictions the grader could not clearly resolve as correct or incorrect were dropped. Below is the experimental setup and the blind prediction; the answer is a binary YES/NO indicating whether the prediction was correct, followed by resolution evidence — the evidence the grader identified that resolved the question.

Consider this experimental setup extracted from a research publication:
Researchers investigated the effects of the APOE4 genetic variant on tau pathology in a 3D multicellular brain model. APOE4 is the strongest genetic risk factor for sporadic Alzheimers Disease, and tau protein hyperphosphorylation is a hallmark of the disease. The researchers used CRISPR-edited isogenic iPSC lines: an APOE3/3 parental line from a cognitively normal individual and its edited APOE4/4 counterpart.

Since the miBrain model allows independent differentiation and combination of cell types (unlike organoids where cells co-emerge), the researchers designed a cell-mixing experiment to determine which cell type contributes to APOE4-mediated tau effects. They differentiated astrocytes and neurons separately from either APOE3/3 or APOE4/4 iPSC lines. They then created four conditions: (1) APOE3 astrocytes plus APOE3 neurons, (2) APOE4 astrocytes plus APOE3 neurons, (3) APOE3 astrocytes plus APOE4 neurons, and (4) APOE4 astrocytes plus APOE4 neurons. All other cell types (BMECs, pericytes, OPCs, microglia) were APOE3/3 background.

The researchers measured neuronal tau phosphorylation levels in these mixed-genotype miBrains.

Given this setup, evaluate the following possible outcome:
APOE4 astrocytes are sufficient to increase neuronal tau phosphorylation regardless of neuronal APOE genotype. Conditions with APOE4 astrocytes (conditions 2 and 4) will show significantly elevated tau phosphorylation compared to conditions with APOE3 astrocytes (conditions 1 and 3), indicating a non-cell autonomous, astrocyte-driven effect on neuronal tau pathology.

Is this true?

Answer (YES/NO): YES